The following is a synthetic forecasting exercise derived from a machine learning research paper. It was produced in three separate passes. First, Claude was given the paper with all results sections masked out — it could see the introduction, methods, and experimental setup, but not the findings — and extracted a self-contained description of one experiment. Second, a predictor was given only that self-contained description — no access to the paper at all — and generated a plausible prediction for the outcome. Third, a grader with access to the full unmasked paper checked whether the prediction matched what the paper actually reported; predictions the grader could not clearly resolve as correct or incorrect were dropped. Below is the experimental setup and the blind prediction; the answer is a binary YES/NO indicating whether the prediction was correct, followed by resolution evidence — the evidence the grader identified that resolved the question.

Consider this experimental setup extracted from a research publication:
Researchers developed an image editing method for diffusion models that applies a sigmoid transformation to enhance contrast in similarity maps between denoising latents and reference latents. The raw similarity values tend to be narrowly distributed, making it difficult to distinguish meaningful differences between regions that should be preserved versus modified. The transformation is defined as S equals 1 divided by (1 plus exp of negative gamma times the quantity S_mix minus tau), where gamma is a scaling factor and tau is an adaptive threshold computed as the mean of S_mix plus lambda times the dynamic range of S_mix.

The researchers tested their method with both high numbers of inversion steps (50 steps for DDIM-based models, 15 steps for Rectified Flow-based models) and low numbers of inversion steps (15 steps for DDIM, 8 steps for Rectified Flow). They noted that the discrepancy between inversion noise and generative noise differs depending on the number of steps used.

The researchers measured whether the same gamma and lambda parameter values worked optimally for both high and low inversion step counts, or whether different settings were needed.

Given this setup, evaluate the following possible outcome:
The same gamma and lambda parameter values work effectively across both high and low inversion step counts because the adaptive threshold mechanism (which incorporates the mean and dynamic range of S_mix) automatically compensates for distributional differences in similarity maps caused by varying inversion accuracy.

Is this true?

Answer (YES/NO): NO